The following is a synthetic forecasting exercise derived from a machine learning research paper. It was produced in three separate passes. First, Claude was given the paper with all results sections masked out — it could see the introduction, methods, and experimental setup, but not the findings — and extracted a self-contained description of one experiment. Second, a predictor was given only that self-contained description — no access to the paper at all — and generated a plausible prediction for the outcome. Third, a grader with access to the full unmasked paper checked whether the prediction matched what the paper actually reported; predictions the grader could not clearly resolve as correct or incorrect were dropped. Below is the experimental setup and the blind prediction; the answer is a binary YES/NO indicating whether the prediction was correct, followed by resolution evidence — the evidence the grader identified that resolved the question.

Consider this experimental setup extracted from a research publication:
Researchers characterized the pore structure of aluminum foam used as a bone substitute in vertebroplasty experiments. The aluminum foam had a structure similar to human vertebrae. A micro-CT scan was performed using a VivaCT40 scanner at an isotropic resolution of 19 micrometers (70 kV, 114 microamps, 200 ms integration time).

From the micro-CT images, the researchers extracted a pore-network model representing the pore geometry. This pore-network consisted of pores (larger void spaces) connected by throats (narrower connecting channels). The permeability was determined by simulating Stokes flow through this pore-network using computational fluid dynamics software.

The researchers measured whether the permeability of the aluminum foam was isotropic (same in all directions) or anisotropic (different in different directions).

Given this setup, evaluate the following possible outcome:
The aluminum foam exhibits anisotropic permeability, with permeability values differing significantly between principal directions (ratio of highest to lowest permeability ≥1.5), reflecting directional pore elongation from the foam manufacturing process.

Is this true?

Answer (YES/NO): NO